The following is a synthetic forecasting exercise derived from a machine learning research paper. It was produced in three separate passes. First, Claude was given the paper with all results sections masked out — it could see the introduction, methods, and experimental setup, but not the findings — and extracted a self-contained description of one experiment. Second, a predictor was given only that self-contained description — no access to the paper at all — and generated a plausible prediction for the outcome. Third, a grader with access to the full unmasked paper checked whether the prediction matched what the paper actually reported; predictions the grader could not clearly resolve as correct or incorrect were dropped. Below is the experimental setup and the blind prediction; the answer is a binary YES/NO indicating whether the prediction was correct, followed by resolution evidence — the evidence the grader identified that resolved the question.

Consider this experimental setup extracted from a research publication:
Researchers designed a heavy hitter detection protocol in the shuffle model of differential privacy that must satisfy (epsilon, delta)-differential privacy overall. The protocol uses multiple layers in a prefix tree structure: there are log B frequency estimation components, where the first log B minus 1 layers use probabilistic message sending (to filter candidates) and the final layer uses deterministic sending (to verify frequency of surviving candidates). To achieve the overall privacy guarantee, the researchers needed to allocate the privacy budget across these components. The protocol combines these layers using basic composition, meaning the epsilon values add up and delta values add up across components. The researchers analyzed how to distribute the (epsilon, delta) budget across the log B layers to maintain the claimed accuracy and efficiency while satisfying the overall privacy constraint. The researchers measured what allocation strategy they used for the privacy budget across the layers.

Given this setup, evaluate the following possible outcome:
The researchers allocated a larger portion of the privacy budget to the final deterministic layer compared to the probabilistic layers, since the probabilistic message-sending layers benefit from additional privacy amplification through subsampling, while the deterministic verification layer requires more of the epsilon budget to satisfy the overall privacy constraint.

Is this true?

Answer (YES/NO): YES